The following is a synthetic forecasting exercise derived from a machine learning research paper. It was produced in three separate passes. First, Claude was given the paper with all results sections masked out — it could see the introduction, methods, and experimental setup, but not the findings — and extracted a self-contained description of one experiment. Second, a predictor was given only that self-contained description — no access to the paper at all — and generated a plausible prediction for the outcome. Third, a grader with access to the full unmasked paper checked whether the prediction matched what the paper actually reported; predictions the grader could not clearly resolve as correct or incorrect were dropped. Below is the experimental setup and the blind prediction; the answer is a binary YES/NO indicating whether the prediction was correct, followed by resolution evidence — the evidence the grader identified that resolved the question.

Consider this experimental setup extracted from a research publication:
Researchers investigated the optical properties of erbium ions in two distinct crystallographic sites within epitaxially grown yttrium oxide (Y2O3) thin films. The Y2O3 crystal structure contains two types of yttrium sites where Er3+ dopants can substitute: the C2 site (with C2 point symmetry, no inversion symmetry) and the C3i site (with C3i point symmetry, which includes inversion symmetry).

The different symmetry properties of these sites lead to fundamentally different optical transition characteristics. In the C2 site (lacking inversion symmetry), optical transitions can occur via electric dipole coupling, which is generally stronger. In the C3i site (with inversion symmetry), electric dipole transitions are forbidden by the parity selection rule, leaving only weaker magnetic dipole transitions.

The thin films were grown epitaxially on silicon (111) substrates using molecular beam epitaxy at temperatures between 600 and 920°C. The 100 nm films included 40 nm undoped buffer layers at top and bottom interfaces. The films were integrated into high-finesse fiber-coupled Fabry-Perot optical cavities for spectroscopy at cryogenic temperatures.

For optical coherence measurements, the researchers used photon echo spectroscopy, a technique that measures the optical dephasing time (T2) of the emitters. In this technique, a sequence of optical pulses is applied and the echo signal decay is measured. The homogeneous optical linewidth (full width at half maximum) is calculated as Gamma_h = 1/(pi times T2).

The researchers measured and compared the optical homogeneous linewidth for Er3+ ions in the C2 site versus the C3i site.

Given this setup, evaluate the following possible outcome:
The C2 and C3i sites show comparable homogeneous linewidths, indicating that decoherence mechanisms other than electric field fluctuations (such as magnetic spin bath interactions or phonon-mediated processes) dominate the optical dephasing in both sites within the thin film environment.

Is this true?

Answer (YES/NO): NO